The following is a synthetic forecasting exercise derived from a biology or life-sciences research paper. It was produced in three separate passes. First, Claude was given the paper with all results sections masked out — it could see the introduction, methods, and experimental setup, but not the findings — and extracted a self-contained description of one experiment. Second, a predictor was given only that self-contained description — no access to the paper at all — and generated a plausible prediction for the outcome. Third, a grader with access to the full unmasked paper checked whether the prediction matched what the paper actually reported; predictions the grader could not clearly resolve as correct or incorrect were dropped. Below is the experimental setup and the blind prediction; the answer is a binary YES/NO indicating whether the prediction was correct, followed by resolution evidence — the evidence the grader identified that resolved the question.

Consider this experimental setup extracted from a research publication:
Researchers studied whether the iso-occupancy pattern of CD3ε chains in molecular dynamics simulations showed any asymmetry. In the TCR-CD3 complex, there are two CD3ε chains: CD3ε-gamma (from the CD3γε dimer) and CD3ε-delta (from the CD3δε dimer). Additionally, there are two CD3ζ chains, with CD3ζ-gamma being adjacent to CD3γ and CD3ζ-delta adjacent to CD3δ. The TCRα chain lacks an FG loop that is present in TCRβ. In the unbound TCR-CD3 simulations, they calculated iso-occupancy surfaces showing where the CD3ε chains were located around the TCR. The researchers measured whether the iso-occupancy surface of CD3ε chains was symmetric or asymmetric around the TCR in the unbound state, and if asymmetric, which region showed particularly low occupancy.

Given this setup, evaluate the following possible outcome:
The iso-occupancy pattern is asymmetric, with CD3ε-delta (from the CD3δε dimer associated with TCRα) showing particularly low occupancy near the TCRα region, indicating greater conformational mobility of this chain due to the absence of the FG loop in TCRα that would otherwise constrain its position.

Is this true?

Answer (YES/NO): NO